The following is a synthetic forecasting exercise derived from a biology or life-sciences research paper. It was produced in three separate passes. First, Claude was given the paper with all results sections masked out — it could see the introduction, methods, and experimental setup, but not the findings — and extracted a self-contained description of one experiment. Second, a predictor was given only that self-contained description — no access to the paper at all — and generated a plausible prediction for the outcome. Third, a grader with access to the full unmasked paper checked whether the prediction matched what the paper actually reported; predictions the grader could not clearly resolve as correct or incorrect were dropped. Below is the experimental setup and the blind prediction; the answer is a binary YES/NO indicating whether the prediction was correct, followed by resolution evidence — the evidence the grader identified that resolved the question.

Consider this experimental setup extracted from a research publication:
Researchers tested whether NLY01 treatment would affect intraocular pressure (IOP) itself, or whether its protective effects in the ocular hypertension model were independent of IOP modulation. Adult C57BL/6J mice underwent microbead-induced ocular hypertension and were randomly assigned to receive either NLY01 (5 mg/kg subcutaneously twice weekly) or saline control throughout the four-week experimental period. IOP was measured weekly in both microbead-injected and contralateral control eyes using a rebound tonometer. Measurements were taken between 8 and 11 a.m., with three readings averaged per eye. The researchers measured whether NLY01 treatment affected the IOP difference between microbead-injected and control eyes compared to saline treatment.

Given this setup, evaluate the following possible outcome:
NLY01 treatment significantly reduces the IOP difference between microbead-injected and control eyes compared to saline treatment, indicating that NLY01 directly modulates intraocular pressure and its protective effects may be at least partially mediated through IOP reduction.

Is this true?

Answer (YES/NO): NO